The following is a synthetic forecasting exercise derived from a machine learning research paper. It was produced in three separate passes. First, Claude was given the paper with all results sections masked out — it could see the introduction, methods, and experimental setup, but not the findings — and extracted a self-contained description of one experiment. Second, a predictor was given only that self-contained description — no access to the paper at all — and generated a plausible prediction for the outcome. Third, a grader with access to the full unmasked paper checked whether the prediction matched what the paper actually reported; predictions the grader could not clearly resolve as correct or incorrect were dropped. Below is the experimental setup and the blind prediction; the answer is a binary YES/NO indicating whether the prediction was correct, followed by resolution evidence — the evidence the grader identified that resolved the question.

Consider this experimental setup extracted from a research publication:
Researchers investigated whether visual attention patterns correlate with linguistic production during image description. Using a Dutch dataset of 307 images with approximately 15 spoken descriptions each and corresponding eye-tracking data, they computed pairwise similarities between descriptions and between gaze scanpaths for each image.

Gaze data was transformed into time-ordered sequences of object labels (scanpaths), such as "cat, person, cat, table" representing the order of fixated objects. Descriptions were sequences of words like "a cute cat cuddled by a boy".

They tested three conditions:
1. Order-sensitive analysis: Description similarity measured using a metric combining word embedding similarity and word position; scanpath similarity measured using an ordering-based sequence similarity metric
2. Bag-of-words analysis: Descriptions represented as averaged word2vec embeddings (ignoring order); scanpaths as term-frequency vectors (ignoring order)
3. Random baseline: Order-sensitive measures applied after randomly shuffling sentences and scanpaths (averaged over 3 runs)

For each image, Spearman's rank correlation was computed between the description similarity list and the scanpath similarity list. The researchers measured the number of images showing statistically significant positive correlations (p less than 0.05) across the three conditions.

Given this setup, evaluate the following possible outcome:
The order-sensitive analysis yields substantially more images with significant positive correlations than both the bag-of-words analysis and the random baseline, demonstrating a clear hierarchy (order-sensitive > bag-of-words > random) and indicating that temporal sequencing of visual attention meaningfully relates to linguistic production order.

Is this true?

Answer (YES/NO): NO